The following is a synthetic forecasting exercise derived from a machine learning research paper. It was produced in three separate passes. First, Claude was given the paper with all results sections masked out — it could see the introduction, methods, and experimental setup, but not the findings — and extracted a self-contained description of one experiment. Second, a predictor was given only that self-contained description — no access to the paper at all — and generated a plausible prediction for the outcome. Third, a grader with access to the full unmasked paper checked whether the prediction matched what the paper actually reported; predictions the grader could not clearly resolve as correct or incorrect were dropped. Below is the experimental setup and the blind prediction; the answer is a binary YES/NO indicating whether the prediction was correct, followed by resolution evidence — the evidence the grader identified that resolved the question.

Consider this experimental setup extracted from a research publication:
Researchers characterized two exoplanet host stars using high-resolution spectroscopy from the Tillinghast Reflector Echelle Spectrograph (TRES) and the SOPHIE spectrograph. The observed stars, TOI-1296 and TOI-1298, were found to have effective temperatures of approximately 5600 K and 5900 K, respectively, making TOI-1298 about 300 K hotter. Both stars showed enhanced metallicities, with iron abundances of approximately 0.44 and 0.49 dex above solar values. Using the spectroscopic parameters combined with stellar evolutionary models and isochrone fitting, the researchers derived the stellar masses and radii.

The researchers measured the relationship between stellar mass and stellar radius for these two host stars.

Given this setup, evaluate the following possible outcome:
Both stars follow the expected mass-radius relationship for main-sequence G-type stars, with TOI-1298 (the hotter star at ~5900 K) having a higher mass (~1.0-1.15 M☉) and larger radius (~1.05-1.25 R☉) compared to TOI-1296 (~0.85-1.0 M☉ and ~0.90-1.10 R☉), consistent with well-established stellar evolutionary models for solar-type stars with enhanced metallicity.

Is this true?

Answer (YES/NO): NO